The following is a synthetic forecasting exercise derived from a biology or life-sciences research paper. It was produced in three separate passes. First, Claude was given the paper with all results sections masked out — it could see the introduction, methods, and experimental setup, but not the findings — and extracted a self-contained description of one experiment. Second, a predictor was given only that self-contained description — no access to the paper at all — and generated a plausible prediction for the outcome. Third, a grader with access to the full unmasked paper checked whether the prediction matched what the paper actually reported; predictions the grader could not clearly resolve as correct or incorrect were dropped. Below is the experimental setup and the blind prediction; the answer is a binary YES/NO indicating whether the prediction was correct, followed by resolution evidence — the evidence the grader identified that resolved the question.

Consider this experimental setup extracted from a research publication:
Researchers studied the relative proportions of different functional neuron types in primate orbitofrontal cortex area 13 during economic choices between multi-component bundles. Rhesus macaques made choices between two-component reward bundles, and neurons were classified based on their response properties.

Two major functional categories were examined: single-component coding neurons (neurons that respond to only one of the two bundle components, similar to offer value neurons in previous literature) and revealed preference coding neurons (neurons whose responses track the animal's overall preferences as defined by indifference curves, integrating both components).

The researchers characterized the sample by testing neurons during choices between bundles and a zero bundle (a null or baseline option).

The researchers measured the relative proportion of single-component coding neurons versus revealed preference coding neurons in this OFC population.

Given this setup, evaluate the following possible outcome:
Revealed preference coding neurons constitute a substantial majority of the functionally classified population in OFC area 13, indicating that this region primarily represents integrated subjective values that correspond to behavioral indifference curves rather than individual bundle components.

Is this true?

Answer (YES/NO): NO